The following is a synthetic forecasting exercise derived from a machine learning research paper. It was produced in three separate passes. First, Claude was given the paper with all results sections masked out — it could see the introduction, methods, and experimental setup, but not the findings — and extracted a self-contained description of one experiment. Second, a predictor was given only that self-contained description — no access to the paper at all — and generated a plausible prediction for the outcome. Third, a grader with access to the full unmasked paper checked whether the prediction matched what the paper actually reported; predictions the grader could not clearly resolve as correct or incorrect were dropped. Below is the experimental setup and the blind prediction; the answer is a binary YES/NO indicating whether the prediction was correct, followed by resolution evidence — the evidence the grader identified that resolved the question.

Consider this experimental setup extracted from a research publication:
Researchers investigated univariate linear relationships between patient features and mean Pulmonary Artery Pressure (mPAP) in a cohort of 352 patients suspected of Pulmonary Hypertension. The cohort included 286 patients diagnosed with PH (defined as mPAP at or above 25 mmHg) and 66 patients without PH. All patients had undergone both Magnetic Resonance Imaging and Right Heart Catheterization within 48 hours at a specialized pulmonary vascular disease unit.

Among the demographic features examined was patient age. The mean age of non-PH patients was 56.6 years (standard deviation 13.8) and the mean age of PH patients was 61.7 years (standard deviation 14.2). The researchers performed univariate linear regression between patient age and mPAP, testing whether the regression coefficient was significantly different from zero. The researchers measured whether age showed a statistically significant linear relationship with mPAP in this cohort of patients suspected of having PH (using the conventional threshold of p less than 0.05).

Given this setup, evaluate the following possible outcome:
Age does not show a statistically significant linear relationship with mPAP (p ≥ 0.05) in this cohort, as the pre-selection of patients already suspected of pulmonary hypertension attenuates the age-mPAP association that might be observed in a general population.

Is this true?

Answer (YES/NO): YES